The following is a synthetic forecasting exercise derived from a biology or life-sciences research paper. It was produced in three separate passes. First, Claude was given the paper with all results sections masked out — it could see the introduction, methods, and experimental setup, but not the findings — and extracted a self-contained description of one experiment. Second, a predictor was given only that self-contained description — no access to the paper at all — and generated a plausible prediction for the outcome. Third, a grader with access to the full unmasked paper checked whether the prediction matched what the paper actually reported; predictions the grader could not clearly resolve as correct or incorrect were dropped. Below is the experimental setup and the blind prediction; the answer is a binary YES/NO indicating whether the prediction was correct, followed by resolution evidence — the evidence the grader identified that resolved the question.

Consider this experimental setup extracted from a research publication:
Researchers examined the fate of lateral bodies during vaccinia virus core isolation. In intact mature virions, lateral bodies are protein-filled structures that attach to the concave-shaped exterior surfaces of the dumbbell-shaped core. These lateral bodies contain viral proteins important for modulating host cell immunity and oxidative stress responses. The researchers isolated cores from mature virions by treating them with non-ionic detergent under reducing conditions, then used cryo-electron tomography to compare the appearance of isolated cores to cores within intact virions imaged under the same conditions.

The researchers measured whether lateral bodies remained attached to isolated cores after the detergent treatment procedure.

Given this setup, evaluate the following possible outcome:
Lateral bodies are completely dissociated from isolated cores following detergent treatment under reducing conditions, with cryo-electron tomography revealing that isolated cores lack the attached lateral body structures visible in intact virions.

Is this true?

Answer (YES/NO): NO